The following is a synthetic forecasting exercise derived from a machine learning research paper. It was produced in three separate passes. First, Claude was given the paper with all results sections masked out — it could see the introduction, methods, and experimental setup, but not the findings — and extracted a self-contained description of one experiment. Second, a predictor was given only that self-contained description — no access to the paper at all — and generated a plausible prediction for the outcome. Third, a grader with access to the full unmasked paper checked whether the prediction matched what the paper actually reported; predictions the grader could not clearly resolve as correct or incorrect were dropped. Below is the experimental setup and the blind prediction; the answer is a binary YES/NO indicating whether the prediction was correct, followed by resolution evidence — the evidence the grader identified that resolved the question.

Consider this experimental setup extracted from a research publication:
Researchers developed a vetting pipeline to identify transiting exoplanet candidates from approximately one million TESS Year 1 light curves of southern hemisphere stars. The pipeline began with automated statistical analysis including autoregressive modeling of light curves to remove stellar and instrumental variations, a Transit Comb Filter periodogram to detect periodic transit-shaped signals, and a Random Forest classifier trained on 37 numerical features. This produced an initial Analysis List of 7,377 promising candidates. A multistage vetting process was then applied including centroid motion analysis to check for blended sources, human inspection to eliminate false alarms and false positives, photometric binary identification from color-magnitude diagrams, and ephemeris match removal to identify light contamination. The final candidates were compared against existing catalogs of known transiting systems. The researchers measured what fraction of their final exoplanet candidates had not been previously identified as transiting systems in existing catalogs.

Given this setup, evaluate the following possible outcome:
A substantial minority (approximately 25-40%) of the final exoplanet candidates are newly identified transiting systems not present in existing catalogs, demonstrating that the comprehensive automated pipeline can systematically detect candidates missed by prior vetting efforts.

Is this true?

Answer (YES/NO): NO